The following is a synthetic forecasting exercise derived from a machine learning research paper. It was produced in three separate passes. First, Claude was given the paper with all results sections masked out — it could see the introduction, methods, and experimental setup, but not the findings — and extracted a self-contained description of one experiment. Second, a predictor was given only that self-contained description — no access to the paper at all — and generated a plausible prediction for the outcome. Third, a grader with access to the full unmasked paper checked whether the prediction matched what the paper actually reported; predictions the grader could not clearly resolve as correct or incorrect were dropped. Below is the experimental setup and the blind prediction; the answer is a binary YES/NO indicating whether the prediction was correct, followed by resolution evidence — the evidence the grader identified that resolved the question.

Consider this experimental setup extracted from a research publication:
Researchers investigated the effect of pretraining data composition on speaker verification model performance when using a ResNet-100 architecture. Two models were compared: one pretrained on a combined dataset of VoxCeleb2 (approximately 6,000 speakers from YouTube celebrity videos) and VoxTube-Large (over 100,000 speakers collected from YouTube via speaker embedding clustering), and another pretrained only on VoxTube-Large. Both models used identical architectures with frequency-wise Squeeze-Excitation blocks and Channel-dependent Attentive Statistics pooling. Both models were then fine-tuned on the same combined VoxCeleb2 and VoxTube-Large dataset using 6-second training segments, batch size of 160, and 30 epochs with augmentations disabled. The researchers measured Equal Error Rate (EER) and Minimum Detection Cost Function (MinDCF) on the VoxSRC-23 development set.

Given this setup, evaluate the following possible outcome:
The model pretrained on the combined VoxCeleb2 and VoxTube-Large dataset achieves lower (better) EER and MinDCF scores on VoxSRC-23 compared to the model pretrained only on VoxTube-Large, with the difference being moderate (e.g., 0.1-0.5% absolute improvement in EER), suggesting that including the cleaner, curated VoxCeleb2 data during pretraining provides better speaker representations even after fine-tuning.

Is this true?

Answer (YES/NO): NO